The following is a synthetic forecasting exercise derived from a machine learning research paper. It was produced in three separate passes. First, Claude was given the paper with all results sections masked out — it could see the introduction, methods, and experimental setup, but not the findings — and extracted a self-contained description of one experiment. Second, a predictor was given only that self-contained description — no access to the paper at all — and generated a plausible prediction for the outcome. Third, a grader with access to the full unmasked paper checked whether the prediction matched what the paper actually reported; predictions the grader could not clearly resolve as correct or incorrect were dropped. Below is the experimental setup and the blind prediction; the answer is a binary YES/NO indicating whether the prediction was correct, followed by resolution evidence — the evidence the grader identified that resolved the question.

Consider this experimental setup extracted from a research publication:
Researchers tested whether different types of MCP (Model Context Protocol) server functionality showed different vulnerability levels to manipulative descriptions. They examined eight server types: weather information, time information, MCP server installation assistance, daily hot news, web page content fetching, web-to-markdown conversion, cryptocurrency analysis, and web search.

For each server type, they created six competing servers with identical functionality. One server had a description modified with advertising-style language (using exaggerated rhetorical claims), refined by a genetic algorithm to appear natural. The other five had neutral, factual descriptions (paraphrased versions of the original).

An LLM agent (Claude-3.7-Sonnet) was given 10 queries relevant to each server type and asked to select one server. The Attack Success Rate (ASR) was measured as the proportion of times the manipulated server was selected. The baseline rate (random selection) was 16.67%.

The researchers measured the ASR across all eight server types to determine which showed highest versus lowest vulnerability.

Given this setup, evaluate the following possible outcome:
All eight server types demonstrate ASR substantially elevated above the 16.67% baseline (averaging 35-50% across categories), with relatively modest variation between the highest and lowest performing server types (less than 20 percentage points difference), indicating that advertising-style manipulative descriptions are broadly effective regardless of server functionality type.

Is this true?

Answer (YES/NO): NO